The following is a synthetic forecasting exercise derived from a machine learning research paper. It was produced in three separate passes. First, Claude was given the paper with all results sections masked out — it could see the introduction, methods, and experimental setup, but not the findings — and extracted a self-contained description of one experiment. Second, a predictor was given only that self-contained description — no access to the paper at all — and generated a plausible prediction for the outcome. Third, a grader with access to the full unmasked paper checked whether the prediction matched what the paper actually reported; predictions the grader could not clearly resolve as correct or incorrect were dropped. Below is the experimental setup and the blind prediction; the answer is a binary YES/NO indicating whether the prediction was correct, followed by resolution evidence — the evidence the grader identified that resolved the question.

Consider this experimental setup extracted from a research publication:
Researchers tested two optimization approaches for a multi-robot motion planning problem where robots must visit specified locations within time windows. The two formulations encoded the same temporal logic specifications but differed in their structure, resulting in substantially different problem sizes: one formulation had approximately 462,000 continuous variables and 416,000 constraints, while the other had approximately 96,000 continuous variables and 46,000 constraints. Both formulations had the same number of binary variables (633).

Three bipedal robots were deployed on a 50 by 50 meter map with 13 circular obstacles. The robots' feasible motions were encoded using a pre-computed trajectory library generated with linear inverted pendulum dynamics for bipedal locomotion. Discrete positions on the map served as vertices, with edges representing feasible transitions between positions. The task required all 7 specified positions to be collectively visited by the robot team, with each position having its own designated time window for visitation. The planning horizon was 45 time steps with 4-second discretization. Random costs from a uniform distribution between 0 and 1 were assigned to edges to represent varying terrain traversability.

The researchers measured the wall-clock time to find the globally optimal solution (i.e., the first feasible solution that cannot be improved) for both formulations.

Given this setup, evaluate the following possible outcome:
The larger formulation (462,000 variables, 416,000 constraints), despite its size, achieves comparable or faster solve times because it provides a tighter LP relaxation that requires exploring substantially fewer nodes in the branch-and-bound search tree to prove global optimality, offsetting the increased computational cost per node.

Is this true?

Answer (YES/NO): NO